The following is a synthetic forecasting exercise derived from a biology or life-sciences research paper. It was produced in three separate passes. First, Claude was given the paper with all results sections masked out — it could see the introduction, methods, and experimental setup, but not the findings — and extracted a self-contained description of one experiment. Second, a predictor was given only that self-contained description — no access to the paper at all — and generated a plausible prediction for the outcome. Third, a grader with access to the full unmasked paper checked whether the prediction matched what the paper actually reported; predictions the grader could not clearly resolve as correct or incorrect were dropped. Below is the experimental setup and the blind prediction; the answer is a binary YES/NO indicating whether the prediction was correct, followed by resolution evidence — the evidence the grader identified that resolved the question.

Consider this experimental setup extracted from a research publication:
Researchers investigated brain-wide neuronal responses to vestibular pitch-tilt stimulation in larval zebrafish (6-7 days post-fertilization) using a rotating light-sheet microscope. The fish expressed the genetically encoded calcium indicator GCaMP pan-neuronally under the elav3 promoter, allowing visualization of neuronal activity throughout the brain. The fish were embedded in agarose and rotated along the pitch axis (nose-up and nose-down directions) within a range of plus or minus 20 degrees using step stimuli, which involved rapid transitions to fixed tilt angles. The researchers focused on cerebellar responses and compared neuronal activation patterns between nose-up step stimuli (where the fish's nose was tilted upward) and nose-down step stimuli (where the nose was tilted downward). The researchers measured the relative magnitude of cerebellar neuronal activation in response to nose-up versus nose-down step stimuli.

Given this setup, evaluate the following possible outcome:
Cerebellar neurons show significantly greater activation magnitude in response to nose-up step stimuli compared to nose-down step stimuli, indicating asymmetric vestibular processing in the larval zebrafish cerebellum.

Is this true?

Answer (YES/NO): YES